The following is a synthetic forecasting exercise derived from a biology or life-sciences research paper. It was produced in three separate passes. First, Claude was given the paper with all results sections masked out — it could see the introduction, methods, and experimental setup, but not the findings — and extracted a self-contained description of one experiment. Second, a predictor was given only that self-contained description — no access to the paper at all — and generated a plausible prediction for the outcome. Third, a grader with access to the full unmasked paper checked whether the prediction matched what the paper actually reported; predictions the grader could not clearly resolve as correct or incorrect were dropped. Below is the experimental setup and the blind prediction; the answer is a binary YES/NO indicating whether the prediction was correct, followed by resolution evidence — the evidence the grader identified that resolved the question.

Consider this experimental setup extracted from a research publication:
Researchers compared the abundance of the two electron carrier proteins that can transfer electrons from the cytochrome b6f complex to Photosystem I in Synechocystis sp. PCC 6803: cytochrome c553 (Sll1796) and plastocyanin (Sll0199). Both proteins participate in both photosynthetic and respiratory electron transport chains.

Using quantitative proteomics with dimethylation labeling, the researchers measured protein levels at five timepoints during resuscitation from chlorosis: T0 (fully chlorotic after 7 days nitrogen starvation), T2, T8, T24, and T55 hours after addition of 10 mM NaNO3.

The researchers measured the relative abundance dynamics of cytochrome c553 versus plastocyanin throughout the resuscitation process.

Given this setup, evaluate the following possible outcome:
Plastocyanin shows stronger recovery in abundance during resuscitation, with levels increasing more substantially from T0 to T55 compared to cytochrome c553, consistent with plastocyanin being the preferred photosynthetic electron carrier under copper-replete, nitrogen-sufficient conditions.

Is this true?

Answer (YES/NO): NO